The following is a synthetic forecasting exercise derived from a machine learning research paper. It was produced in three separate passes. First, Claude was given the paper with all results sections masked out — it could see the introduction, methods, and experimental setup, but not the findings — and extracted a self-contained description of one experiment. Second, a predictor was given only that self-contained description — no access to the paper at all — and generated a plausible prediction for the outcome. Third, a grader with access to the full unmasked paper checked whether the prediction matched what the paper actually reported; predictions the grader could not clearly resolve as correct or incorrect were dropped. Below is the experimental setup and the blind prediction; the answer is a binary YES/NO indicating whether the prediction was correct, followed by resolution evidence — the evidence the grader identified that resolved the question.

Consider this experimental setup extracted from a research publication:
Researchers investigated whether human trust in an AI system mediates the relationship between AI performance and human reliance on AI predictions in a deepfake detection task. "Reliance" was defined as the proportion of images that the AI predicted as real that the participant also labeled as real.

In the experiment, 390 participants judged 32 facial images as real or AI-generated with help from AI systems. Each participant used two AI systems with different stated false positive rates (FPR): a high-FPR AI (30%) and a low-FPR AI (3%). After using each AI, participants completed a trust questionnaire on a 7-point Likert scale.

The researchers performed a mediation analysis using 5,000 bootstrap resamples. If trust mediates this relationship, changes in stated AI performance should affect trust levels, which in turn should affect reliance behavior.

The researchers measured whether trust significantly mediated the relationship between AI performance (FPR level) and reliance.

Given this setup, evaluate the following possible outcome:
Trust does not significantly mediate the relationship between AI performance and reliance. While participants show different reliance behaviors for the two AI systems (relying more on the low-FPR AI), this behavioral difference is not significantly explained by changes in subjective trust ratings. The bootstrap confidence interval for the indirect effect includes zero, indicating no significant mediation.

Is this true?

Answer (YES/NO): NO